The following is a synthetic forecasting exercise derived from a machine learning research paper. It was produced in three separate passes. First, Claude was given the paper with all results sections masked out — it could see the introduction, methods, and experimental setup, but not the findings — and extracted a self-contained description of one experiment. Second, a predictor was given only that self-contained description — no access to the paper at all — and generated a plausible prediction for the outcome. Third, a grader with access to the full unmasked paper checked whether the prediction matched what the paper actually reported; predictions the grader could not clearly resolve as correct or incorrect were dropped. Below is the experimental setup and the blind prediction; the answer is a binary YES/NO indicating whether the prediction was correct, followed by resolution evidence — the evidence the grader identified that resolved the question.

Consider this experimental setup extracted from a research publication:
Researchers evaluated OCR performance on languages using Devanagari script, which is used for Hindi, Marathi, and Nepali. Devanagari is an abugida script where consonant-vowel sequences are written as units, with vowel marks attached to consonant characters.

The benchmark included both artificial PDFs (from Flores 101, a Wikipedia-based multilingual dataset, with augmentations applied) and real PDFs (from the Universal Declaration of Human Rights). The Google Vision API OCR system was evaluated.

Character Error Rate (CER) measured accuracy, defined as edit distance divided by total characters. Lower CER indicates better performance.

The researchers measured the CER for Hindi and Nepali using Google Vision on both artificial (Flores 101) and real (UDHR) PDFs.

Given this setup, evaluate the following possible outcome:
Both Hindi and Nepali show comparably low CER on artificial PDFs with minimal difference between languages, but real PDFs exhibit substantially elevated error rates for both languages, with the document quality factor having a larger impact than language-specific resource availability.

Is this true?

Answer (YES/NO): NO